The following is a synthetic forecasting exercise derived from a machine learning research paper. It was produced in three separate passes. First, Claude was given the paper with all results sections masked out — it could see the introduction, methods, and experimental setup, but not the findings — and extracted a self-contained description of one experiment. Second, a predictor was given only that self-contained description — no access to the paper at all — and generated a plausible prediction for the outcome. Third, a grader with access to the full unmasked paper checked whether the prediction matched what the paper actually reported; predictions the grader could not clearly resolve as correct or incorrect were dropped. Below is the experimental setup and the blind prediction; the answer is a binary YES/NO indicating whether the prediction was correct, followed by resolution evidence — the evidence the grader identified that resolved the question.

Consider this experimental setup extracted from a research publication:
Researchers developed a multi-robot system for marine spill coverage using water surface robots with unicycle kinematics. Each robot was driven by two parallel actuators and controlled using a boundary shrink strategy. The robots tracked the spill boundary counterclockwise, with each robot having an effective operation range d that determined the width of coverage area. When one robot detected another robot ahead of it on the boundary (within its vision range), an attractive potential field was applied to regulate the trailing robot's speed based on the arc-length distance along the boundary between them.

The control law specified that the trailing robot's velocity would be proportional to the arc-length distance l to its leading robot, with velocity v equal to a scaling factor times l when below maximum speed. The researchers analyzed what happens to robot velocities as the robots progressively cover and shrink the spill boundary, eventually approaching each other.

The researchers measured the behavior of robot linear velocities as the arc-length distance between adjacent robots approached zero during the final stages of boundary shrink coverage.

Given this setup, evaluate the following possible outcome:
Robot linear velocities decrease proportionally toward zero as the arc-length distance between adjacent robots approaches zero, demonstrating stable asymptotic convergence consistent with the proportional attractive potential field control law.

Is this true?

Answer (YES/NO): YES